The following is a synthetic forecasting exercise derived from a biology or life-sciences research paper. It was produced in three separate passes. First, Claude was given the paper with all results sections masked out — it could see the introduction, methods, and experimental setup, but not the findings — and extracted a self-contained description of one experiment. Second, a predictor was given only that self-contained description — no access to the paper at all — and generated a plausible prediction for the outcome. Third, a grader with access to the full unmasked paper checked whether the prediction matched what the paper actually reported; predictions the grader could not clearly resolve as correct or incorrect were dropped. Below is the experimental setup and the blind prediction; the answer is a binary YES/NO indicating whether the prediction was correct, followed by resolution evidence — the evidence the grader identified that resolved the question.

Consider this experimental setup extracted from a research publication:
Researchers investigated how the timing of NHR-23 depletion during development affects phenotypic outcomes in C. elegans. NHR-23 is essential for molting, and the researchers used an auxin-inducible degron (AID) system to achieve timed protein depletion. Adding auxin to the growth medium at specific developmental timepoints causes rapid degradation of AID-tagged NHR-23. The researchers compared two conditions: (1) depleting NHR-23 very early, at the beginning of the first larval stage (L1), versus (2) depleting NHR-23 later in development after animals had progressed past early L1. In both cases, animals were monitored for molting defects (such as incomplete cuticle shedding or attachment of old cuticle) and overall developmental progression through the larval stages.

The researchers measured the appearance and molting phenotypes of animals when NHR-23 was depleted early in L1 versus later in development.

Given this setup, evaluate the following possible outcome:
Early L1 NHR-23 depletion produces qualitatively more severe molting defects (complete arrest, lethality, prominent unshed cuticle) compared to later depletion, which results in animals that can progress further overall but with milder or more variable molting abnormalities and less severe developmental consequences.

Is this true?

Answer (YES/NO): NO